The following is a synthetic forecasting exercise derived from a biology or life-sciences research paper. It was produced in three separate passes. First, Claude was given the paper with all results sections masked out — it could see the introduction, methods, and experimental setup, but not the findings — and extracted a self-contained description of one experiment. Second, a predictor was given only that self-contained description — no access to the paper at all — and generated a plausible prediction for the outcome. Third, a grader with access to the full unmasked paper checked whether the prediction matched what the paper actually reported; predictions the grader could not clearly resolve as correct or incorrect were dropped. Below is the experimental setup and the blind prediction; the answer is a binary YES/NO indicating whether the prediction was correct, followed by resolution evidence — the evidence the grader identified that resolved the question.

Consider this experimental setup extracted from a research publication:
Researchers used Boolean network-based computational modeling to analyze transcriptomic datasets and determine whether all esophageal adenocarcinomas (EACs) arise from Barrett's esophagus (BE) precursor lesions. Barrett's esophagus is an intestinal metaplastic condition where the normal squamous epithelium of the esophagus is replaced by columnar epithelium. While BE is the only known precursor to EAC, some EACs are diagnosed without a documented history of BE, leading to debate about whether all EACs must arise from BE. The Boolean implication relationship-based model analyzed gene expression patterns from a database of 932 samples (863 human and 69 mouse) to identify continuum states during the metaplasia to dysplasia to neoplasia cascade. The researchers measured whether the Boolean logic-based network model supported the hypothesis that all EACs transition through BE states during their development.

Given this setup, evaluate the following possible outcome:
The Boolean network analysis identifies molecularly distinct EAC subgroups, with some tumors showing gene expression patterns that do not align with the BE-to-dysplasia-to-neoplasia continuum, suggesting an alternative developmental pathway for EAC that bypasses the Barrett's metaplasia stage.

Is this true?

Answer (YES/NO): NO